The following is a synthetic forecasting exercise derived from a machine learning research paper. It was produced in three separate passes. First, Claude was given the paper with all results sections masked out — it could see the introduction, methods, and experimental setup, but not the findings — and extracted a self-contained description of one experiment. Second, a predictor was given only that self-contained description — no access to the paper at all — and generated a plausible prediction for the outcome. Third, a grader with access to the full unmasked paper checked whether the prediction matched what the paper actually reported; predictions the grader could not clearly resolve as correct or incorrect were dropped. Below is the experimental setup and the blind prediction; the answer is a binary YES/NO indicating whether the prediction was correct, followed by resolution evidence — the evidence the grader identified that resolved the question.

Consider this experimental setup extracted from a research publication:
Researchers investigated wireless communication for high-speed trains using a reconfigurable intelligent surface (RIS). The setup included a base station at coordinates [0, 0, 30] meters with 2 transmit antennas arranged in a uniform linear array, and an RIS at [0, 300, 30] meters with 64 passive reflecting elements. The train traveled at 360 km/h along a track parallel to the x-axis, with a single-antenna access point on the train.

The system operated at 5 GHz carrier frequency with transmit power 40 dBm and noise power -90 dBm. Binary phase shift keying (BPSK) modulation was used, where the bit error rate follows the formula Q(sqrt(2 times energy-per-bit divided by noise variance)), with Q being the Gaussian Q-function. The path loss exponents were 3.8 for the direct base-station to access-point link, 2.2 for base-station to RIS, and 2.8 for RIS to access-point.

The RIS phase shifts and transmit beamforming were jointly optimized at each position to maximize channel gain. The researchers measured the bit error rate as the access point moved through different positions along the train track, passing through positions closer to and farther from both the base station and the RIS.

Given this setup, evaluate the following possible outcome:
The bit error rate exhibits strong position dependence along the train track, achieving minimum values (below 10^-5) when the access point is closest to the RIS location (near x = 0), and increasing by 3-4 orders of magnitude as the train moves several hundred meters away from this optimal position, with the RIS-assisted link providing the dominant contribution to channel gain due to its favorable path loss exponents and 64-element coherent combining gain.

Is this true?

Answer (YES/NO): NO